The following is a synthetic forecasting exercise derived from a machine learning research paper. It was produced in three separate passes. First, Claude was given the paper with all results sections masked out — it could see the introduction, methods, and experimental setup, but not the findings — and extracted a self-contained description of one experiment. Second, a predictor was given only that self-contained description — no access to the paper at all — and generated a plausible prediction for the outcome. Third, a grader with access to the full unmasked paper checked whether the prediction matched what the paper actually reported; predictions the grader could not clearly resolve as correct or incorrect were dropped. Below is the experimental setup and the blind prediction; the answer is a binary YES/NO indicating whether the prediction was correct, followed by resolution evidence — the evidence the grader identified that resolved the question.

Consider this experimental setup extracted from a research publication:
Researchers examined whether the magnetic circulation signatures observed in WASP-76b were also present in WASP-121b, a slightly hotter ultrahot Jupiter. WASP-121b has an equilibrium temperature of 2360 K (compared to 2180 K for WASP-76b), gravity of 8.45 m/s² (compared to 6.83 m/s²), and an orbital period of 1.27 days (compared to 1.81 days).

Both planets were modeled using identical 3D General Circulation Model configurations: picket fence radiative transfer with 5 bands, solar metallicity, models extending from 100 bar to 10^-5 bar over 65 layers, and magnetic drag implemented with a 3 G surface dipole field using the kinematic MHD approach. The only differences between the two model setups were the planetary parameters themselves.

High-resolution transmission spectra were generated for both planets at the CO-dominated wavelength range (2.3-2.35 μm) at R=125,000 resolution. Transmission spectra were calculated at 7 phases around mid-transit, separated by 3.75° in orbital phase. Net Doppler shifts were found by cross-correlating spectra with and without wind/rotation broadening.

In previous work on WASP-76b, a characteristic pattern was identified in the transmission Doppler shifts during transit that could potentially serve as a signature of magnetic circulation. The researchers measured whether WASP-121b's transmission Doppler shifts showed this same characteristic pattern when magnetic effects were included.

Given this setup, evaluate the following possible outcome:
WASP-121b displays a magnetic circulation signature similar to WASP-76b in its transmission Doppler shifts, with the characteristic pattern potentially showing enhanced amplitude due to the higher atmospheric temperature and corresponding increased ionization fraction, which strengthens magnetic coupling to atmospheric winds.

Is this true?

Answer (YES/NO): NO